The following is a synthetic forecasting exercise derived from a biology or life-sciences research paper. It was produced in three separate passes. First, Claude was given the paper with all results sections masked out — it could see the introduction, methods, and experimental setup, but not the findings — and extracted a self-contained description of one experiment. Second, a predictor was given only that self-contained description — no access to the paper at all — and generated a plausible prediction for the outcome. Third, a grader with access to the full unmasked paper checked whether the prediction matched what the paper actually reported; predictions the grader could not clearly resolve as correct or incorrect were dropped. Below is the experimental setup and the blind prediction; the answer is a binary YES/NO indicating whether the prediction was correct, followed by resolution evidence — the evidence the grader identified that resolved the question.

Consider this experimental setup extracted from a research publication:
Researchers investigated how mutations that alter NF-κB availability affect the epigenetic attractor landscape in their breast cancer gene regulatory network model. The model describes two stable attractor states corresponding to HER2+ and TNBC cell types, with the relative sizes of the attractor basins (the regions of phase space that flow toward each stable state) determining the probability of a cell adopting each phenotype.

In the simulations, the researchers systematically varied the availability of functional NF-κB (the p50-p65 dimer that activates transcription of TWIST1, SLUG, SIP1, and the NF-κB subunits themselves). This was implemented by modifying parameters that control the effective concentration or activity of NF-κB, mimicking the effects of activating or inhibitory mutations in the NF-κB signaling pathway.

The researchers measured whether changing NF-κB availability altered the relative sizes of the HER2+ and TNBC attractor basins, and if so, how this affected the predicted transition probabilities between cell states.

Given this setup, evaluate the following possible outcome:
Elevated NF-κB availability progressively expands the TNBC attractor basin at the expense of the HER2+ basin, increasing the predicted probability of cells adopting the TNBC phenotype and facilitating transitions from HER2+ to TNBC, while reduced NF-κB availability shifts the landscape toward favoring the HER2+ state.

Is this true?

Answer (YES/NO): NO